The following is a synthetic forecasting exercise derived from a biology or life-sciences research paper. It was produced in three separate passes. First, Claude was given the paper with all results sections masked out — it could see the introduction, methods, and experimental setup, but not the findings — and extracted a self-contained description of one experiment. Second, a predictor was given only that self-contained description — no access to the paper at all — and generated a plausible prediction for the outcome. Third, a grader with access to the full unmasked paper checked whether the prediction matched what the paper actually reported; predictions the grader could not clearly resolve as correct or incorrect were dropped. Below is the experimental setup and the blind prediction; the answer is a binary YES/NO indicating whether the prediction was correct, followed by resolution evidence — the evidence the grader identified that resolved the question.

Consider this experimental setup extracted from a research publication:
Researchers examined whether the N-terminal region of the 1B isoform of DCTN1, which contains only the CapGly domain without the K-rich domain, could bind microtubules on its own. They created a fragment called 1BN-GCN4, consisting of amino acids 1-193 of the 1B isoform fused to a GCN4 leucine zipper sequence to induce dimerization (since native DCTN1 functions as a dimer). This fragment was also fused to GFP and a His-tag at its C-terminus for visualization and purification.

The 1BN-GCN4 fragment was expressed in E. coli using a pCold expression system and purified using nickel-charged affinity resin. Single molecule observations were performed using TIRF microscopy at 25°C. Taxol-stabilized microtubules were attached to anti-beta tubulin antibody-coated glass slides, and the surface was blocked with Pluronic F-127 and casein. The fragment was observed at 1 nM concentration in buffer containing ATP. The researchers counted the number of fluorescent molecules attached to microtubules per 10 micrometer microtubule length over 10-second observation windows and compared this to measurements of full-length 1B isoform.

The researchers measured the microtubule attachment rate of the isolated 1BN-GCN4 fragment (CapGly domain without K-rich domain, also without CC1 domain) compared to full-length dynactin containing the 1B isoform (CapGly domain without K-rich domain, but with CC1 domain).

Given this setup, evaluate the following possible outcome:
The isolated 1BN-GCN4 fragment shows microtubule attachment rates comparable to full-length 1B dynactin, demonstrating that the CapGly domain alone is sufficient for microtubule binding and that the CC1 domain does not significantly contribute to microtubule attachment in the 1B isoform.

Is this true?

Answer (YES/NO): NO